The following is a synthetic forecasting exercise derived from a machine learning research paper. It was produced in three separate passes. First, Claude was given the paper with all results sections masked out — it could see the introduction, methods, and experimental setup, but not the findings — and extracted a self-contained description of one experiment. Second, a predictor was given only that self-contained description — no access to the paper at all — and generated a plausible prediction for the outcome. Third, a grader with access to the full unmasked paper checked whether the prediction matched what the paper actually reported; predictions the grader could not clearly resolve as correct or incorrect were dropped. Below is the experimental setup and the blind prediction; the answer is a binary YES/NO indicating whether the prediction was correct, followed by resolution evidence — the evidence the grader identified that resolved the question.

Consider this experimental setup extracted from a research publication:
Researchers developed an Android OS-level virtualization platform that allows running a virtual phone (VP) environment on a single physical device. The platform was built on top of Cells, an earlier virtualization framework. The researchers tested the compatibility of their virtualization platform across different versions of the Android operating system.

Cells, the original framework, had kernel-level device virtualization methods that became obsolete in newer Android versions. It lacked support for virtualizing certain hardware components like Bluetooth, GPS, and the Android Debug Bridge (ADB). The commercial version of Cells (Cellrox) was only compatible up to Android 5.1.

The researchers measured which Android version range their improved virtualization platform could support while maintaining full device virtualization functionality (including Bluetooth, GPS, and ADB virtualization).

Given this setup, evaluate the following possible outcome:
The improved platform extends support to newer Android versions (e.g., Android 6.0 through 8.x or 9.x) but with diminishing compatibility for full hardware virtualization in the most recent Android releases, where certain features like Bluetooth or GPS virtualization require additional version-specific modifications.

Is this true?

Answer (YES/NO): NO